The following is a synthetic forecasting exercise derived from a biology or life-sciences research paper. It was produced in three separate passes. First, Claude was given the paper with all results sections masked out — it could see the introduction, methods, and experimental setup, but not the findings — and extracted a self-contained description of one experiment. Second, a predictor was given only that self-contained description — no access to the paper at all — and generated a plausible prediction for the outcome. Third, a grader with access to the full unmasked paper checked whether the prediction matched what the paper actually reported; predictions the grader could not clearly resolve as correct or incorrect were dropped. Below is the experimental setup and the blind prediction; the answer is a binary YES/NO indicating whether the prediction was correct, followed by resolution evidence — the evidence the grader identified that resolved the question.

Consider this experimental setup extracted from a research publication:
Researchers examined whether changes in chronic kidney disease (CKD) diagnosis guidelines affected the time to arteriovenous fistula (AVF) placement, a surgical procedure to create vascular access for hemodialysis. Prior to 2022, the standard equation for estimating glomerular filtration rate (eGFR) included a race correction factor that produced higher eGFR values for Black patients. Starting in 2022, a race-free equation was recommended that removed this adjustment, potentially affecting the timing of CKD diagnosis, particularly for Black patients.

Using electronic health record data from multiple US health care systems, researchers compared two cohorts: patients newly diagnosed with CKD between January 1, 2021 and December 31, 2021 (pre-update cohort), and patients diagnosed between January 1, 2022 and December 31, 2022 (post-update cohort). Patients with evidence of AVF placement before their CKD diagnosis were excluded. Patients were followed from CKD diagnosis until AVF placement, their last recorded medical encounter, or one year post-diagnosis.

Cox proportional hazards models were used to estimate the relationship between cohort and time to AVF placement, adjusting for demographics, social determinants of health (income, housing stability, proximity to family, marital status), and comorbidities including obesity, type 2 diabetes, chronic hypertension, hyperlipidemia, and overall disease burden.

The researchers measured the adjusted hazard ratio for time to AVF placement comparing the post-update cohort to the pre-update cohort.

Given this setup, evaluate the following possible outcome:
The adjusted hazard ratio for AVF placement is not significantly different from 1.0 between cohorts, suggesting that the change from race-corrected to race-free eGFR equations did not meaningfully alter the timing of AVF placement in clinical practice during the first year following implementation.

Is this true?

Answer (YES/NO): NO